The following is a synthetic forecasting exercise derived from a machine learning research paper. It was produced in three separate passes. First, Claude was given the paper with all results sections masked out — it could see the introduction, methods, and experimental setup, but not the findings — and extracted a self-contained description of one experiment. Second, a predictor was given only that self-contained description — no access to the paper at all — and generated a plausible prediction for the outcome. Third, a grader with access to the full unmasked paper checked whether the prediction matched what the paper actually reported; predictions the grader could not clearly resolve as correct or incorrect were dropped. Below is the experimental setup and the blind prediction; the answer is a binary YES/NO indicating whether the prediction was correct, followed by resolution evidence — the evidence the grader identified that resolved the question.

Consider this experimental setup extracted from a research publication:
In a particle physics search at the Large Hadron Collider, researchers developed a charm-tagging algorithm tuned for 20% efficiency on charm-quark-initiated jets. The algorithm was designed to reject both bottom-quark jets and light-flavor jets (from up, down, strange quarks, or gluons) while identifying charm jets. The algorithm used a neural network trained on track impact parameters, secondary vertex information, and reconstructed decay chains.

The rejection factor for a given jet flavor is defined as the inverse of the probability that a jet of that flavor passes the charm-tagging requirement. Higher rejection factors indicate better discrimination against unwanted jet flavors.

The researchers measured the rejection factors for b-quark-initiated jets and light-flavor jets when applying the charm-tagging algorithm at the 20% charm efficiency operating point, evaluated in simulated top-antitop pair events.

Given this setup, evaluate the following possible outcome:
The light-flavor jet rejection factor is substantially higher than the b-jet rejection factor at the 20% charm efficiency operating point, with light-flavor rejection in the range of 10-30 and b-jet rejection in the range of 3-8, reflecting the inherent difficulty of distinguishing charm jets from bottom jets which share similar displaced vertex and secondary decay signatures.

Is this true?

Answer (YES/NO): NO